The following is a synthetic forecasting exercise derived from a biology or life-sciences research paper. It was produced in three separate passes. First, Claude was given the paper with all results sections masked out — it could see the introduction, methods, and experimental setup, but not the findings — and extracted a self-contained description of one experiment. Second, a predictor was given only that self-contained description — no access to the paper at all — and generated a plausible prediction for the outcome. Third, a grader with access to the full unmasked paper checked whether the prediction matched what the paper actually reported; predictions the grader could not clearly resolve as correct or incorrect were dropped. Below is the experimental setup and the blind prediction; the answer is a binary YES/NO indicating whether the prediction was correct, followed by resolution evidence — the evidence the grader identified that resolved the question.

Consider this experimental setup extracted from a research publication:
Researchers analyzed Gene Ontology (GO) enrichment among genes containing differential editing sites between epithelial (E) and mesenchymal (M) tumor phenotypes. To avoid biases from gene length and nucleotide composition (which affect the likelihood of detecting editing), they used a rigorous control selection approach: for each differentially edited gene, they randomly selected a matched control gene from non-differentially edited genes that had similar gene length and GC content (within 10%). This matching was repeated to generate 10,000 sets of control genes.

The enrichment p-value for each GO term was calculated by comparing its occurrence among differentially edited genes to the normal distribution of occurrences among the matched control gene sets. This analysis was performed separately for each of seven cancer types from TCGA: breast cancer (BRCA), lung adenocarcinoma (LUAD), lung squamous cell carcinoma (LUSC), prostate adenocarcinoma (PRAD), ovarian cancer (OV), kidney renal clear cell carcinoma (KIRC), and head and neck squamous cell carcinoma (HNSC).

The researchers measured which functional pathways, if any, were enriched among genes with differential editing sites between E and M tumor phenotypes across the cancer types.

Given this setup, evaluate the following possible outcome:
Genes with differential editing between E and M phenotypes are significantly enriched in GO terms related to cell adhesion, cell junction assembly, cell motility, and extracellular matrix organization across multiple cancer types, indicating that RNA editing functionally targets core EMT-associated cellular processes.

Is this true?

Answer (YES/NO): NO